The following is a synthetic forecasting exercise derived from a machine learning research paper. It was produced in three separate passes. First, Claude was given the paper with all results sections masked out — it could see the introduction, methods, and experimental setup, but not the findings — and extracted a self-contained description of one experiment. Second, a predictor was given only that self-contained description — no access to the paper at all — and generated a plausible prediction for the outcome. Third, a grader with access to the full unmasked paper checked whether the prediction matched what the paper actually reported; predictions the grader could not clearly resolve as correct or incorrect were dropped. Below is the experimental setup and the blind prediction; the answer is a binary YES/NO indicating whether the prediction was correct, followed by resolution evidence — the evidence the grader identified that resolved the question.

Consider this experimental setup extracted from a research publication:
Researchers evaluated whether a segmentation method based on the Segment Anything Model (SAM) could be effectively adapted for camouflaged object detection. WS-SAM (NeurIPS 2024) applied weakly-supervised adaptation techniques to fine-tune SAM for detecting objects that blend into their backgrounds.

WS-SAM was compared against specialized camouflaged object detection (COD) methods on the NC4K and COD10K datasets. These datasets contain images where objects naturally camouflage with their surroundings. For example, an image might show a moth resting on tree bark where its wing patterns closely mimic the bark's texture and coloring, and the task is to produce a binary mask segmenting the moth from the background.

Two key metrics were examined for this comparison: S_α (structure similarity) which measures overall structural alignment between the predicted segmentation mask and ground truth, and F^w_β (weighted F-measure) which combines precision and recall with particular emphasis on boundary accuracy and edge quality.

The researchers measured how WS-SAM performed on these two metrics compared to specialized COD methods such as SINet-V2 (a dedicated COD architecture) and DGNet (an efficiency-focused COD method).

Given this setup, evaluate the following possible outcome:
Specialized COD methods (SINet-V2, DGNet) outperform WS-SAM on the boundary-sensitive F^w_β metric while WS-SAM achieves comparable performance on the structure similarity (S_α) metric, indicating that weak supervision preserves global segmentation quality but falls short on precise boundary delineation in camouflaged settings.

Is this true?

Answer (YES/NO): NO